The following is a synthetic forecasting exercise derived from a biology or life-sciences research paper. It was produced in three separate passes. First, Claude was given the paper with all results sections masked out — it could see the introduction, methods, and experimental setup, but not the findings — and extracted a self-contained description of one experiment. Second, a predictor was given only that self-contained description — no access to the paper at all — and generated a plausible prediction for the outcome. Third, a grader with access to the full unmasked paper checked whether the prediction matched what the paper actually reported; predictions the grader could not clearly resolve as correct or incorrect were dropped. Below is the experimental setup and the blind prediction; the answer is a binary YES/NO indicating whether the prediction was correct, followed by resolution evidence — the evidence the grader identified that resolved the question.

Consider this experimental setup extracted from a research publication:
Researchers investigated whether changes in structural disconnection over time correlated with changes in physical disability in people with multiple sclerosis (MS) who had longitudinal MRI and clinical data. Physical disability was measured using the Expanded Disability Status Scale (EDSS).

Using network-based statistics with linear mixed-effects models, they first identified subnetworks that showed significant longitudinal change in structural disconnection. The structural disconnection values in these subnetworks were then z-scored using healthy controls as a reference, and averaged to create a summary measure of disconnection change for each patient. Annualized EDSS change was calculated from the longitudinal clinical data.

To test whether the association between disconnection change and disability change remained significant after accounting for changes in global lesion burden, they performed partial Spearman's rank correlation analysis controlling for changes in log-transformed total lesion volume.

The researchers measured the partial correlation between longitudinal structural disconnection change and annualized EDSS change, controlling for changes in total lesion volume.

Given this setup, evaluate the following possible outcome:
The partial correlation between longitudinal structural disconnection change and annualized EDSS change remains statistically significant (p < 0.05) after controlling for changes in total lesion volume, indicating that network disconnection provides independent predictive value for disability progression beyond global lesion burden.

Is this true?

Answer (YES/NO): YES